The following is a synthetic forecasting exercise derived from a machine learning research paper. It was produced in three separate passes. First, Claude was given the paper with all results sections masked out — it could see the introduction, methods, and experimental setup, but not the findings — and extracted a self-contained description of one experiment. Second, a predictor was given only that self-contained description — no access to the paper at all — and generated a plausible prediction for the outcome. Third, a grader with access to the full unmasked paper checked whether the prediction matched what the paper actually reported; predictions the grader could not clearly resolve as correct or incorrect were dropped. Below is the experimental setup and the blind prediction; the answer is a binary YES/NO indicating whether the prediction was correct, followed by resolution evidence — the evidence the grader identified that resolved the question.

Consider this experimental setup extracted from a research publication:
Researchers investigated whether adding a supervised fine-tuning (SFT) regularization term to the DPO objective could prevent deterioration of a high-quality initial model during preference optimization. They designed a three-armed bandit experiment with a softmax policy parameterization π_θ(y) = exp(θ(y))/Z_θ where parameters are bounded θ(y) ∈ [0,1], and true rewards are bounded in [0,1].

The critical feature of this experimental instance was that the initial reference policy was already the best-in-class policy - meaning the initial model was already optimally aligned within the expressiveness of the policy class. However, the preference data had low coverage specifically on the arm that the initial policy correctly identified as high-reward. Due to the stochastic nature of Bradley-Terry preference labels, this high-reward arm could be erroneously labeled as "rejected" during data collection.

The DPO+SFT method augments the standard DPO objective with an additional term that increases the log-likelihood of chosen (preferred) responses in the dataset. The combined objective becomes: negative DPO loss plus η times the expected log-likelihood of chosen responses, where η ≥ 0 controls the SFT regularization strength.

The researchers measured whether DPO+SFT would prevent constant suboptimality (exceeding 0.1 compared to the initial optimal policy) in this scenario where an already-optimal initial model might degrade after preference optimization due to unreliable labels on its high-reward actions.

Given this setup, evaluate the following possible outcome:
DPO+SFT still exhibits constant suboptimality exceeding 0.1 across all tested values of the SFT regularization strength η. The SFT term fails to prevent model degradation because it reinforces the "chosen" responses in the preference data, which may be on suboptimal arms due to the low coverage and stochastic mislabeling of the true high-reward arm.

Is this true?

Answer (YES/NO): YES